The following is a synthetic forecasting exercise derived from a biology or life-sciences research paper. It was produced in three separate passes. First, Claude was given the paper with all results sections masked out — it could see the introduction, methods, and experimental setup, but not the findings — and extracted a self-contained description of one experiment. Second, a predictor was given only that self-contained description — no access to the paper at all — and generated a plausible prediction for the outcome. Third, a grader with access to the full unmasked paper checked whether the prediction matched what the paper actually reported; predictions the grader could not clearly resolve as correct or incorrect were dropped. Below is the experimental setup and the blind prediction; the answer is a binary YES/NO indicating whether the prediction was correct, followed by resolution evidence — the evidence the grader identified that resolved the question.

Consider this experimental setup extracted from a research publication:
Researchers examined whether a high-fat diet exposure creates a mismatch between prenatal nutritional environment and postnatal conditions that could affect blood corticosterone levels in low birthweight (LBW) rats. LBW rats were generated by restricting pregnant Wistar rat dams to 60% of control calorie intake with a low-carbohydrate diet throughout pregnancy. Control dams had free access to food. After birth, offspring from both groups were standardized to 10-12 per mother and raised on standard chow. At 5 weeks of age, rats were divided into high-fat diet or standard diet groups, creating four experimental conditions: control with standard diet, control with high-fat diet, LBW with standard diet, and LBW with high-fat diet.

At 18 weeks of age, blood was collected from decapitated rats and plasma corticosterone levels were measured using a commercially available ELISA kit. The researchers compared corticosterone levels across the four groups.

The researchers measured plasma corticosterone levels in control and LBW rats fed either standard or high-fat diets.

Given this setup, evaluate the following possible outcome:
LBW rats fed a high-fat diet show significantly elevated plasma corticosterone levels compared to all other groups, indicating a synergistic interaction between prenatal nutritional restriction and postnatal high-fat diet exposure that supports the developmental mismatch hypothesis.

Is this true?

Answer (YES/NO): YES